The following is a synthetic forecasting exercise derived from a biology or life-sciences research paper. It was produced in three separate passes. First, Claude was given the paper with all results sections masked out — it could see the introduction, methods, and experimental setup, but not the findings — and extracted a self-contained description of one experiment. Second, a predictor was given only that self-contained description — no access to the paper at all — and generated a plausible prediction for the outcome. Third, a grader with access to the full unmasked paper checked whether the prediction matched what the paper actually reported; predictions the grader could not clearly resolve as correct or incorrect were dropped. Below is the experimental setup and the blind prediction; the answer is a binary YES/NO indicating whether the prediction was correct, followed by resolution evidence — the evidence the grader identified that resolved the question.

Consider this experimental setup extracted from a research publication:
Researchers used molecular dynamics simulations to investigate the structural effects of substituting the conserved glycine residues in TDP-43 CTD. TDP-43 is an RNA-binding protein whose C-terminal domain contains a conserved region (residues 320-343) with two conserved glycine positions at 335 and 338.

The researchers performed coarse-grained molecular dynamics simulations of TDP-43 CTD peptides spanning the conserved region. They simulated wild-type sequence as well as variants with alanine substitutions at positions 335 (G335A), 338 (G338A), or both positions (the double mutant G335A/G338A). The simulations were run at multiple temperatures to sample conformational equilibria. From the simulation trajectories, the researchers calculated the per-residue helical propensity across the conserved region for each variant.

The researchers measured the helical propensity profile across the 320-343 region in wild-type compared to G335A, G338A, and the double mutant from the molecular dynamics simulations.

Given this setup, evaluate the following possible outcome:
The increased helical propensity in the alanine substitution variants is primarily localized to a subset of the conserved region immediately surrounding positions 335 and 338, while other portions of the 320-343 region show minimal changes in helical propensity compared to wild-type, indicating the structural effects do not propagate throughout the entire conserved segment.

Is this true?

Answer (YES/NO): YES